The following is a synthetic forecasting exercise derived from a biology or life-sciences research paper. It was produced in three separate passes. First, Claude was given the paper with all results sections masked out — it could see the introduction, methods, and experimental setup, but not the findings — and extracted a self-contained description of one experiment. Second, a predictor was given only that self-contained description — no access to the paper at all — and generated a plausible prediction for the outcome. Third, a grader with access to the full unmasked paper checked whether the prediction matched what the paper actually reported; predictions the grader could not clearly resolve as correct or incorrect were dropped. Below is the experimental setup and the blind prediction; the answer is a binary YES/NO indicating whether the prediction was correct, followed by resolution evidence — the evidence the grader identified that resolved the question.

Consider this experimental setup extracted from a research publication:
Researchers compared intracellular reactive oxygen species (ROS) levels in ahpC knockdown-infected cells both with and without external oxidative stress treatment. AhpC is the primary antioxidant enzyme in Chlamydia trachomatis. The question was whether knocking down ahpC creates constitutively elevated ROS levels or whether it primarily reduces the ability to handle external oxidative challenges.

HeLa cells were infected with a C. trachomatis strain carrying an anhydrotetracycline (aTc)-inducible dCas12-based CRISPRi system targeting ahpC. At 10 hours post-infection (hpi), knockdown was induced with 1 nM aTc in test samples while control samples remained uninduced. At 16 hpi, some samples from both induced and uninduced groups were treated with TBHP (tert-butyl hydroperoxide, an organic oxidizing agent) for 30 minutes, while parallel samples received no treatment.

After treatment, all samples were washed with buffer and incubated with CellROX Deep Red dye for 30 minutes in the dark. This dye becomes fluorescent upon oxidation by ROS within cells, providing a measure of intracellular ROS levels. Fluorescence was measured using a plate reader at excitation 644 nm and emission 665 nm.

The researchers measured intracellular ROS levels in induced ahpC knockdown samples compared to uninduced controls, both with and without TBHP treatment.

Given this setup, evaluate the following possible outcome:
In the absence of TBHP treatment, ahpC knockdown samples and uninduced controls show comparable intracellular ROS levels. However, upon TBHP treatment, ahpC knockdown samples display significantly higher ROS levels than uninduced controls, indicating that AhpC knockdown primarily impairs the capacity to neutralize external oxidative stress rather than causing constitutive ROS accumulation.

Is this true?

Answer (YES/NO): NO